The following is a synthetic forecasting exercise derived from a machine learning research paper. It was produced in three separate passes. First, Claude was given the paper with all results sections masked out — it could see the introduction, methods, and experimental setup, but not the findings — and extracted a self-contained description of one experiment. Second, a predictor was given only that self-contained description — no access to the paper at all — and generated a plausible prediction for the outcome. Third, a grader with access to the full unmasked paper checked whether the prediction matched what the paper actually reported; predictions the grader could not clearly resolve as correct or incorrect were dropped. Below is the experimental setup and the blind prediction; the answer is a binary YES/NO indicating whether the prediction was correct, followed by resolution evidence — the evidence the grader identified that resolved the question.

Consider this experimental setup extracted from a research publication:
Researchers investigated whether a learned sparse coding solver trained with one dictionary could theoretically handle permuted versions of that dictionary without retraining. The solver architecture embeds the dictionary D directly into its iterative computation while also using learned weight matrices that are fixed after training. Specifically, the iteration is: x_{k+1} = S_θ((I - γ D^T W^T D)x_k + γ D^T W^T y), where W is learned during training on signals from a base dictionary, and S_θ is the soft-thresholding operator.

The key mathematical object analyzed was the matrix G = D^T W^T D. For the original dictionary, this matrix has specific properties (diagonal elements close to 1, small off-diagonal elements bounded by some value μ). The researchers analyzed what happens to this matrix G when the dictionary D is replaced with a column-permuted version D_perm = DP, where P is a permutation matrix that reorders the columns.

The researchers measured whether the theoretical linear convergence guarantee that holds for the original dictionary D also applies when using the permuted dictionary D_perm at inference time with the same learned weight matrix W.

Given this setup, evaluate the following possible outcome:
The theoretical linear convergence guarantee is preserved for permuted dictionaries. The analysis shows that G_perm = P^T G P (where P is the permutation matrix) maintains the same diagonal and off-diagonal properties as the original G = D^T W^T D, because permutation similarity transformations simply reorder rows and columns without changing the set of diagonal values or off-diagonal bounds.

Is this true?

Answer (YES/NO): YES